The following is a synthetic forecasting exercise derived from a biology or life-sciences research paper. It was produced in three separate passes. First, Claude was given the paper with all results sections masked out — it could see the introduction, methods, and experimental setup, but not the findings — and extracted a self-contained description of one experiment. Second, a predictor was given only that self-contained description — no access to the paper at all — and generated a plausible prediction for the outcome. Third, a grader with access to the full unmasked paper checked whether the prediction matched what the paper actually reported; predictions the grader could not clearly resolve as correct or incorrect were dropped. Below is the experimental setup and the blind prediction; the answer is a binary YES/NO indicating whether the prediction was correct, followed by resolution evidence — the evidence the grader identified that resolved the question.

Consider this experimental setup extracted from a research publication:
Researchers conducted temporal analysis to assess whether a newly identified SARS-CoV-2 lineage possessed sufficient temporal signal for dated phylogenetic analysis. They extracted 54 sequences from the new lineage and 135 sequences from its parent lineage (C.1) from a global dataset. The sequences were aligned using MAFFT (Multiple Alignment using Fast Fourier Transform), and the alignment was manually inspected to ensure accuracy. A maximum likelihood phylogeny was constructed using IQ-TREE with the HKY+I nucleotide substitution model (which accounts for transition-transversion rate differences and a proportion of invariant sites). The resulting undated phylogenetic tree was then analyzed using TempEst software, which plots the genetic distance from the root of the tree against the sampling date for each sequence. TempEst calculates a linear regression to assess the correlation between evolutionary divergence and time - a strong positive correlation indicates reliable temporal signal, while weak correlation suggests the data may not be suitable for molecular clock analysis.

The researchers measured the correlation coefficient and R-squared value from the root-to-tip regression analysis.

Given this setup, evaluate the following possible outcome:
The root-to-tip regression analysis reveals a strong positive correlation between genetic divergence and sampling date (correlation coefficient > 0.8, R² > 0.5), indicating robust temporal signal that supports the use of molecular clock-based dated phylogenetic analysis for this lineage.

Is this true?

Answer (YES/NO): YES